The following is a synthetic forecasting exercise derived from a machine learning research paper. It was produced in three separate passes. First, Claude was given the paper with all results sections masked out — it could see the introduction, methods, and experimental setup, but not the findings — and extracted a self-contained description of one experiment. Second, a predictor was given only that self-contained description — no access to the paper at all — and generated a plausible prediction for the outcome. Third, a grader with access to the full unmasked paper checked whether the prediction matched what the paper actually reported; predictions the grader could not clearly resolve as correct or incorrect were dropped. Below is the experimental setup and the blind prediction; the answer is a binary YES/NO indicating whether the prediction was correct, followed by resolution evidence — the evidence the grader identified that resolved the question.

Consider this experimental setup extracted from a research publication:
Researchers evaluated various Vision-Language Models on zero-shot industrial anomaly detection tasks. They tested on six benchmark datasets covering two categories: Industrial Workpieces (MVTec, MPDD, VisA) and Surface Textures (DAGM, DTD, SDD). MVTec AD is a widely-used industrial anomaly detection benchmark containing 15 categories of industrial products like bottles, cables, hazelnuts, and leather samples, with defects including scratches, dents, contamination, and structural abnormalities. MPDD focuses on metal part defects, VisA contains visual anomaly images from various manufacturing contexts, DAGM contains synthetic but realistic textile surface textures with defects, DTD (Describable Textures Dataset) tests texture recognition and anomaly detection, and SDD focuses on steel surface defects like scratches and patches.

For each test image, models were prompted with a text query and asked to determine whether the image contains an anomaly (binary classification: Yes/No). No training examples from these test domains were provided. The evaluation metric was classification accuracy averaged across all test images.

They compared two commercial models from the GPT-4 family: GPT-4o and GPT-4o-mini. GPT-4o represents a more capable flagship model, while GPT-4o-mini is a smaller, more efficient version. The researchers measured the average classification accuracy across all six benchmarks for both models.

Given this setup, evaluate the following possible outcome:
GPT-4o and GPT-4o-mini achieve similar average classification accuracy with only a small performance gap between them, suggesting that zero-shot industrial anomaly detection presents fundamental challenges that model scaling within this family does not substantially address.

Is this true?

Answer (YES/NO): NO